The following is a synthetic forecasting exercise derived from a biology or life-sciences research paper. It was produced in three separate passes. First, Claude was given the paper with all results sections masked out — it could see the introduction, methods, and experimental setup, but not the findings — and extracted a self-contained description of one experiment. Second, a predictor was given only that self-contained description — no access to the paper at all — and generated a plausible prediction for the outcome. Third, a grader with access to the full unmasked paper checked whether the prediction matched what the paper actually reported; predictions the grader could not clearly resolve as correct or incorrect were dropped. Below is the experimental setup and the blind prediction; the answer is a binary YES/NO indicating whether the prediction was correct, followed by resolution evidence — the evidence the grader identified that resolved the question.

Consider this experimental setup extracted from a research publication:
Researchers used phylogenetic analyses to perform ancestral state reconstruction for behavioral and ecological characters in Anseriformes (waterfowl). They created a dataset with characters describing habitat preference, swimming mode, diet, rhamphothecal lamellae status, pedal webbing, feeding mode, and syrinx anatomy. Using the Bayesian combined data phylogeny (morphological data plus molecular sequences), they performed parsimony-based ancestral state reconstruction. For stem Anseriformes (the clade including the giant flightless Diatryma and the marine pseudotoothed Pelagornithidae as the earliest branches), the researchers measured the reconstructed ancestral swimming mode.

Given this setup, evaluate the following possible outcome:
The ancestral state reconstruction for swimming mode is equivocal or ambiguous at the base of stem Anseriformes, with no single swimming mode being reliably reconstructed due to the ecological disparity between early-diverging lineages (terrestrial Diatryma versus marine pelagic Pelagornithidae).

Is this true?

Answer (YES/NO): NO